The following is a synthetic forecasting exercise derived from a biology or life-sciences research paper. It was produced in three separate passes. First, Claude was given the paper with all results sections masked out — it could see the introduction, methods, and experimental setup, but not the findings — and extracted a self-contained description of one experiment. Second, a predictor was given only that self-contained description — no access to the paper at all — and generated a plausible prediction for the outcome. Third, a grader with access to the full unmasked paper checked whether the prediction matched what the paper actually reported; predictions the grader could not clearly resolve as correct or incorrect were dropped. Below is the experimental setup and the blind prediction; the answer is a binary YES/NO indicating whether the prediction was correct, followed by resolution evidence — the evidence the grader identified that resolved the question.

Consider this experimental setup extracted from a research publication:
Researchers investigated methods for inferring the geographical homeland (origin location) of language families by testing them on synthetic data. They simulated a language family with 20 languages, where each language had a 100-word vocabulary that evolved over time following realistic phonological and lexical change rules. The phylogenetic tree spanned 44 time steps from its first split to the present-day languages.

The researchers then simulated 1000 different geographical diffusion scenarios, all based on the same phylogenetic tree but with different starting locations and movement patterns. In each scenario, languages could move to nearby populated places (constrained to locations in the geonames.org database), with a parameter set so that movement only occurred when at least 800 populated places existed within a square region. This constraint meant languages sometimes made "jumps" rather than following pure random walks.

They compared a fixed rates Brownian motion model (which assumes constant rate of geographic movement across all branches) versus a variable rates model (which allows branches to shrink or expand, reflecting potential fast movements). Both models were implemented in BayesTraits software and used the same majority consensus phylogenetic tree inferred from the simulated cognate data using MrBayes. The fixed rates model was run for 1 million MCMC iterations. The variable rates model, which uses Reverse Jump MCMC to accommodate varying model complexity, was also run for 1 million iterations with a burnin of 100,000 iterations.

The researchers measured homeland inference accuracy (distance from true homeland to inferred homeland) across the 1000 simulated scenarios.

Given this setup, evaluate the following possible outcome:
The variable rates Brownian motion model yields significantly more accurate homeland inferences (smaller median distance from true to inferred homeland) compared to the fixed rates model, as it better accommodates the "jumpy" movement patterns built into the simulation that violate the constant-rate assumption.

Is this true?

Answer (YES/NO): NO